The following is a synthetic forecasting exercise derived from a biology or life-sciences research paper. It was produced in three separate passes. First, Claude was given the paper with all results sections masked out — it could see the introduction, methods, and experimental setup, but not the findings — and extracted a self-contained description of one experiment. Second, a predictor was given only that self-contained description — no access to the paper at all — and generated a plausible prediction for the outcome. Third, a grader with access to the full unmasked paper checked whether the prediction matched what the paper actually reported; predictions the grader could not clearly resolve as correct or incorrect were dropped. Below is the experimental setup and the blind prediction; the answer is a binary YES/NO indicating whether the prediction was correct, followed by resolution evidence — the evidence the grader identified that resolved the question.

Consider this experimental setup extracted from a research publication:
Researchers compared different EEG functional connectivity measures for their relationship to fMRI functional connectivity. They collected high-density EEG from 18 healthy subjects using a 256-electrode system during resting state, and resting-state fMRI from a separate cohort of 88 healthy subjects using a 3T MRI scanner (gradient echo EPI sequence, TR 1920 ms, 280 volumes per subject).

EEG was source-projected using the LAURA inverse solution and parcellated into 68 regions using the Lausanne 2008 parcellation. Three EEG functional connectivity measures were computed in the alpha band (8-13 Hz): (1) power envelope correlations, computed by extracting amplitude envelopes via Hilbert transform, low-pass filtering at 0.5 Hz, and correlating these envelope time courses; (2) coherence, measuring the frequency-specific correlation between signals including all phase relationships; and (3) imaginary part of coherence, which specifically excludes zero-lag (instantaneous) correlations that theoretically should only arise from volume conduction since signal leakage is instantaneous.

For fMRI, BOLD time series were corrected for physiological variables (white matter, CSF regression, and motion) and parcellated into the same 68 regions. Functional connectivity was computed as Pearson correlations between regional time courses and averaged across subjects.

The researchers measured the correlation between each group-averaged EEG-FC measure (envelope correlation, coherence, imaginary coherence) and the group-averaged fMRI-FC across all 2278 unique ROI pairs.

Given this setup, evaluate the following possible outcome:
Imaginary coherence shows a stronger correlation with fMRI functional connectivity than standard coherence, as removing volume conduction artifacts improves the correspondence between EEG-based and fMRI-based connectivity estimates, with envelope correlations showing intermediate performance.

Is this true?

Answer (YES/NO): NO